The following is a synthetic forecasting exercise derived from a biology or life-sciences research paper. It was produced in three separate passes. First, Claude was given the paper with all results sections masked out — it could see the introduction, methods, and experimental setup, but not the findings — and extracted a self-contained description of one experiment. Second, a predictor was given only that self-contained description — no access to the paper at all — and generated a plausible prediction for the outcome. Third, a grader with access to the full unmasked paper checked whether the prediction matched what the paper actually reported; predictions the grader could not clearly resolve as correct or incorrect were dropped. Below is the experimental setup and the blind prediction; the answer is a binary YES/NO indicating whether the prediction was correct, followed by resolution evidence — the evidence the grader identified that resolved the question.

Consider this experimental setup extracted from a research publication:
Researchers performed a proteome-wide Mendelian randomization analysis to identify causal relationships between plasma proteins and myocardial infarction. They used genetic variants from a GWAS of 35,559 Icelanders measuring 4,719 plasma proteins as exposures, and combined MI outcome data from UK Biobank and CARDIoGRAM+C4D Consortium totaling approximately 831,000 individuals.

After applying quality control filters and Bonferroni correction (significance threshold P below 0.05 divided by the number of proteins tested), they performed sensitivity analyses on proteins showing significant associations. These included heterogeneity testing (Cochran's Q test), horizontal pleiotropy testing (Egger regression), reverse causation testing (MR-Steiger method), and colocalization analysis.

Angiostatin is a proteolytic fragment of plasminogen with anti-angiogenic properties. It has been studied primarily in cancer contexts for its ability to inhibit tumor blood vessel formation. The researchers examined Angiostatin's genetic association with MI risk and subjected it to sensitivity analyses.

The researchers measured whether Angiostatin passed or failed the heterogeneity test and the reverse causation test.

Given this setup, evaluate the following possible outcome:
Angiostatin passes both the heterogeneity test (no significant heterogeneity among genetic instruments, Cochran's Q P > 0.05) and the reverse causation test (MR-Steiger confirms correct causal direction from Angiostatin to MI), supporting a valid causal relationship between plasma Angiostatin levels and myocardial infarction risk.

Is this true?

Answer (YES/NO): NO